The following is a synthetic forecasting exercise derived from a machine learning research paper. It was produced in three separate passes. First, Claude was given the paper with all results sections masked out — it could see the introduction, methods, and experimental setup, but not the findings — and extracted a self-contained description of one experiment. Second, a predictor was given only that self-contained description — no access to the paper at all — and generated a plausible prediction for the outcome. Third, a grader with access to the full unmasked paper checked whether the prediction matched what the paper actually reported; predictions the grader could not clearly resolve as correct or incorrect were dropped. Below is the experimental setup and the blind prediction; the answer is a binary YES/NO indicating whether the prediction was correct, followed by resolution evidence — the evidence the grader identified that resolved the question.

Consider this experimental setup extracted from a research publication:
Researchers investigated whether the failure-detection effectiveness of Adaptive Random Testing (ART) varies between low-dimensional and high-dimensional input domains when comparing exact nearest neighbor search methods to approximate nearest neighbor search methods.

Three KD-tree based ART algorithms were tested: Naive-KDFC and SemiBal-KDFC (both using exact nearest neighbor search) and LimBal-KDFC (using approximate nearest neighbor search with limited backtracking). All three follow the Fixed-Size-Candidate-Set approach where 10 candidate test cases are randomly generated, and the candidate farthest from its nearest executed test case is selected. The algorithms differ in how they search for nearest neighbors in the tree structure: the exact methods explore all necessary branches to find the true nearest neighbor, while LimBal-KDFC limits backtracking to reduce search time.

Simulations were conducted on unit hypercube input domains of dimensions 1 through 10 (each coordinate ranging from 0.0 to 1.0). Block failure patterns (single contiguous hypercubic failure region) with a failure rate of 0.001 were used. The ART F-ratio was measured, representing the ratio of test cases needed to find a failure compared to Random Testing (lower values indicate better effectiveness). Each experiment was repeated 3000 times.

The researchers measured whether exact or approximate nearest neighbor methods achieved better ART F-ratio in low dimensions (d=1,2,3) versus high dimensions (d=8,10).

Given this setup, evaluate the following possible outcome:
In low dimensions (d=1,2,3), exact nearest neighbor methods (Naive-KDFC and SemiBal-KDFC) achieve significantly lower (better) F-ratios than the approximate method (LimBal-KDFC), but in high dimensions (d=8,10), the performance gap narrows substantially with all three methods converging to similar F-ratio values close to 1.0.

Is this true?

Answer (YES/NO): NO